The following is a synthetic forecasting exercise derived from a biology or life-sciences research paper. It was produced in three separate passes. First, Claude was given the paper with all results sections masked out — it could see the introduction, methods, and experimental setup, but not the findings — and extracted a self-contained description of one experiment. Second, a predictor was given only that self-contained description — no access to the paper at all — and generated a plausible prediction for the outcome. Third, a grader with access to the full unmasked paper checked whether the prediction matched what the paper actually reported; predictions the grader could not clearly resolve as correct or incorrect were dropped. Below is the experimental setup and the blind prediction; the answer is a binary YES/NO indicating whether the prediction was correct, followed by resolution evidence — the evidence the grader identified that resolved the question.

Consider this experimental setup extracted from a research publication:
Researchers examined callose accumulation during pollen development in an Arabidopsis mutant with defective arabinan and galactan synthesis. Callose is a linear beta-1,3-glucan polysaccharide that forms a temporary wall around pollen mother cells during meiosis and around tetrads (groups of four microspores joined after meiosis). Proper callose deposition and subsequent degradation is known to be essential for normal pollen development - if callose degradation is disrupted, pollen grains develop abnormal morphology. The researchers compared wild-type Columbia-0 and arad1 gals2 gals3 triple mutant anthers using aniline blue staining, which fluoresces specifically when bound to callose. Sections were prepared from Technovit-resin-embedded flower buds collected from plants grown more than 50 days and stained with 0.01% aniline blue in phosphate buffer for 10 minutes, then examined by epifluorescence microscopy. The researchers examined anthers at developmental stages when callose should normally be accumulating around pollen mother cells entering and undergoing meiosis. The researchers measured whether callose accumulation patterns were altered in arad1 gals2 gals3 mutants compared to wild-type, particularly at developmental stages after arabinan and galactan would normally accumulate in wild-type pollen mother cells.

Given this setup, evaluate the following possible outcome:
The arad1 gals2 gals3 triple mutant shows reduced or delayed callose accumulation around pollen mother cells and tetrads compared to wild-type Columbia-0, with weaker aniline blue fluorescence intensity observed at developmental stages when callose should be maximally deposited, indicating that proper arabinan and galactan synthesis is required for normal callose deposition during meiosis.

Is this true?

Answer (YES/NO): NO